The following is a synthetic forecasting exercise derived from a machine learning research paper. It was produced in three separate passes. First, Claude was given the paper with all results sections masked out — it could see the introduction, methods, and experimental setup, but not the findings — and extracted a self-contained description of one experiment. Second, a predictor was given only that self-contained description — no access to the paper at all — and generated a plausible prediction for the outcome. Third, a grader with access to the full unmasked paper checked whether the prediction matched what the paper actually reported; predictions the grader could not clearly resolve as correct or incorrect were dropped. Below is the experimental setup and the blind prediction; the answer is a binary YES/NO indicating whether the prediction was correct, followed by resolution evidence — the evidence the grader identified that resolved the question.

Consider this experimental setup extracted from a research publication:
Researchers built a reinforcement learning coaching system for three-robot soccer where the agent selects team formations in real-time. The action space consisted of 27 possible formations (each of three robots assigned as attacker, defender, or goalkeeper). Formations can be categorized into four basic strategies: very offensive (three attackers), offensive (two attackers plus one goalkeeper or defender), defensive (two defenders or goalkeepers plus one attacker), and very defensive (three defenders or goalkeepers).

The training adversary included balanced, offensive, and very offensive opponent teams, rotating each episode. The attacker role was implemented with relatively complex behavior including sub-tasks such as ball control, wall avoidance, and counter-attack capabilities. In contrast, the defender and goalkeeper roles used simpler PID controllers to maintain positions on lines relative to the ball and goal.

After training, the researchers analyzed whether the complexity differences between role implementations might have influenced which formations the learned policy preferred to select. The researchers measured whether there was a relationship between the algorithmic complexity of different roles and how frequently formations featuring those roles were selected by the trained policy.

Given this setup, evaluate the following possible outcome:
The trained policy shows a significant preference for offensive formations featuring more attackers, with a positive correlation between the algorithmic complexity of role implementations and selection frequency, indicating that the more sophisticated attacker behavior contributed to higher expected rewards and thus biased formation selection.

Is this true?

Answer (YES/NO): YES